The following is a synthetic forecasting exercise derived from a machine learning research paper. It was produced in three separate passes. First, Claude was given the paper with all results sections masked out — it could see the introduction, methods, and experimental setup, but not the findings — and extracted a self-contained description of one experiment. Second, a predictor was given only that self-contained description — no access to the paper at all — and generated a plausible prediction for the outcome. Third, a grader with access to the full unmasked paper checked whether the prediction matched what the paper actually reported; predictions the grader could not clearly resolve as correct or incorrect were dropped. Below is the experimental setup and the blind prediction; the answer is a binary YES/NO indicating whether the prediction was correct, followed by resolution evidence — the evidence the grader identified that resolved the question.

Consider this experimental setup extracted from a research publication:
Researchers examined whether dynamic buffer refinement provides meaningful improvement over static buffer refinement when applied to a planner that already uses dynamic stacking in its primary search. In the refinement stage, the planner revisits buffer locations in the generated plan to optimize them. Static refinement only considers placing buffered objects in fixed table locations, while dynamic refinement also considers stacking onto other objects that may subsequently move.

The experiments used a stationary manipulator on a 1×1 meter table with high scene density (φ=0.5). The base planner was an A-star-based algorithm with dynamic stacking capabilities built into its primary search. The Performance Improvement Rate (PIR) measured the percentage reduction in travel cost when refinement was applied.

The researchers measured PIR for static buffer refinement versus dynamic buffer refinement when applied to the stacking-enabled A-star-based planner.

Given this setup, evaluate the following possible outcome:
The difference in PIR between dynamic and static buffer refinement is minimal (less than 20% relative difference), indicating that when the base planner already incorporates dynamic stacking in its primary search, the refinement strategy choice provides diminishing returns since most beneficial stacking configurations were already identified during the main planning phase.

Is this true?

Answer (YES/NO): NO